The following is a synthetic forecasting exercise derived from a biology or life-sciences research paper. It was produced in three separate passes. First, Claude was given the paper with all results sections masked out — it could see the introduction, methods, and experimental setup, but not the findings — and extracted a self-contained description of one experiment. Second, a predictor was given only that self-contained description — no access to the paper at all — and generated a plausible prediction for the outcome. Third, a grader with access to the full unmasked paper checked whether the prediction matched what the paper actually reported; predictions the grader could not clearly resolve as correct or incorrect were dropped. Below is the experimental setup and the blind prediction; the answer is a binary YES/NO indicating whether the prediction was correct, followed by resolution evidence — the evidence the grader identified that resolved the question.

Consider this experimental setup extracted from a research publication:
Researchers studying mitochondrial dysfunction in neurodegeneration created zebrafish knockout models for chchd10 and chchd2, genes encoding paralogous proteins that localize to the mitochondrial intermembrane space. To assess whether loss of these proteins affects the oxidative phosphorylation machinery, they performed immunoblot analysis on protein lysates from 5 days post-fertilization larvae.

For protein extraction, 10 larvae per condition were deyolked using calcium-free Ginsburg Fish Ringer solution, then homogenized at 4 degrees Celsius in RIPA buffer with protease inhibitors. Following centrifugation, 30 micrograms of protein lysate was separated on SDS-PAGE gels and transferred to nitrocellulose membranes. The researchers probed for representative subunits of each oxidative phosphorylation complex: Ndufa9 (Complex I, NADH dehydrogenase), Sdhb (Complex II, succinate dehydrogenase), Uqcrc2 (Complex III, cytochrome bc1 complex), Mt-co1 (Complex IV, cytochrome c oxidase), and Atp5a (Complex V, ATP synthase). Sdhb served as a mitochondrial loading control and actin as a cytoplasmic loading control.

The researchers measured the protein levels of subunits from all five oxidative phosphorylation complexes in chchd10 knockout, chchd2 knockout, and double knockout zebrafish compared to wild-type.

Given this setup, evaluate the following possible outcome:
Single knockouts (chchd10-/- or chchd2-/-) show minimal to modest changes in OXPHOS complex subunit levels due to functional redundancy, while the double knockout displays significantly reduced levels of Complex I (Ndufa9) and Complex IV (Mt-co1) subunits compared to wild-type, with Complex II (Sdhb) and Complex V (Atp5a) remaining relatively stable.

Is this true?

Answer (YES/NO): NO